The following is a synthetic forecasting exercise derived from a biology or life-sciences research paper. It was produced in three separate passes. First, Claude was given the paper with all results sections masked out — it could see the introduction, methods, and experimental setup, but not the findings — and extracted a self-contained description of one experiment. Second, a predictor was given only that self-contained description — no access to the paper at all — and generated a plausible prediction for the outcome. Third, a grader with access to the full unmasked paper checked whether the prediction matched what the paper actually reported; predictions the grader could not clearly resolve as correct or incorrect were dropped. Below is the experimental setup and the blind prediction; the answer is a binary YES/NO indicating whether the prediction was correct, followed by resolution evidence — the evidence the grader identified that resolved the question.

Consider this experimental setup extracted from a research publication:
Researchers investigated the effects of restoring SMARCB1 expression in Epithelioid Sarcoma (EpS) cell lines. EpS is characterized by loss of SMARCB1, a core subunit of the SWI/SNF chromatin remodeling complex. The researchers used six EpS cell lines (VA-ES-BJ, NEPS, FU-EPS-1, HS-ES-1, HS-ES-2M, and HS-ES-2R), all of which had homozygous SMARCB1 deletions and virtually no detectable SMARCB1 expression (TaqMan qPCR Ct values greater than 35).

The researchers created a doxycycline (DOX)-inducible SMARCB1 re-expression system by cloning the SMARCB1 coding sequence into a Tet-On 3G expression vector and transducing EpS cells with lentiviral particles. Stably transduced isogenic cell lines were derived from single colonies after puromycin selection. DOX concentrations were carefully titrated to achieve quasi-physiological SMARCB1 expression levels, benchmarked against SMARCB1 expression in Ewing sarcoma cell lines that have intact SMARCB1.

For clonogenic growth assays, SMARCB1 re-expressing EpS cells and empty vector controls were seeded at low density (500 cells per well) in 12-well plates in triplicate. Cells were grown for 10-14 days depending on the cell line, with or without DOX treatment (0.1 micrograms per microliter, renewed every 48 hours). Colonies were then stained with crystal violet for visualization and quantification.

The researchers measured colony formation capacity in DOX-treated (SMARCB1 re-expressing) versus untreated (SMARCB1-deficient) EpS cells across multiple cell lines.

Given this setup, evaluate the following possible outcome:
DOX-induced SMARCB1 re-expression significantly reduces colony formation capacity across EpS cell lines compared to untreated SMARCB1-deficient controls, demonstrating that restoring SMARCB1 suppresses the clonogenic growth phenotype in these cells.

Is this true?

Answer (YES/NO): YES